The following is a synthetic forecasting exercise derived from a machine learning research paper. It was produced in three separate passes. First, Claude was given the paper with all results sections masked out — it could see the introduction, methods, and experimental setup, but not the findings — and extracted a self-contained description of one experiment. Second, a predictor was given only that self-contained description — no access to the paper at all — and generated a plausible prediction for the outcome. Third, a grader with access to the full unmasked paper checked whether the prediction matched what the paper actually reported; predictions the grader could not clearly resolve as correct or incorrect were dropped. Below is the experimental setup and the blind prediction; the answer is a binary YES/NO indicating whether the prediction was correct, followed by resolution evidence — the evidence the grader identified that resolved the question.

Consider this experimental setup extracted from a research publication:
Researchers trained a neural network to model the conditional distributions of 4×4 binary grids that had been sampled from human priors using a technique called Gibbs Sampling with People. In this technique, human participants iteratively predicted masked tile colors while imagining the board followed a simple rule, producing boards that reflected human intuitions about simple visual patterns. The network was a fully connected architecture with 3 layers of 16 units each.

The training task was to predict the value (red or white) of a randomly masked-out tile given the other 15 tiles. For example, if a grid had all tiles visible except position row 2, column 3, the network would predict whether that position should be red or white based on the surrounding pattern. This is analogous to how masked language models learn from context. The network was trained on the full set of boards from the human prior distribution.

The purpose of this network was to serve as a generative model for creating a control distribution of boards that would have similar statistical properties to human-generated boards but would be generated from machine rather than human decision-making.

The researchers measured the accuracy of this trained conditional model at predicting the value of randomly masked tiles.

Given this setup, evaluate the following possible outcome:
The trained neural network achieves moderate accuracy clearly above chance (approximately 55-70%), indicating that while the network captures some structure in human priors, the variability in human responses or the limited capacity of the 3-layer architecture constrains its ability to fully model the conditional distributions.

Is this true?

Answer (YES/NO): NO